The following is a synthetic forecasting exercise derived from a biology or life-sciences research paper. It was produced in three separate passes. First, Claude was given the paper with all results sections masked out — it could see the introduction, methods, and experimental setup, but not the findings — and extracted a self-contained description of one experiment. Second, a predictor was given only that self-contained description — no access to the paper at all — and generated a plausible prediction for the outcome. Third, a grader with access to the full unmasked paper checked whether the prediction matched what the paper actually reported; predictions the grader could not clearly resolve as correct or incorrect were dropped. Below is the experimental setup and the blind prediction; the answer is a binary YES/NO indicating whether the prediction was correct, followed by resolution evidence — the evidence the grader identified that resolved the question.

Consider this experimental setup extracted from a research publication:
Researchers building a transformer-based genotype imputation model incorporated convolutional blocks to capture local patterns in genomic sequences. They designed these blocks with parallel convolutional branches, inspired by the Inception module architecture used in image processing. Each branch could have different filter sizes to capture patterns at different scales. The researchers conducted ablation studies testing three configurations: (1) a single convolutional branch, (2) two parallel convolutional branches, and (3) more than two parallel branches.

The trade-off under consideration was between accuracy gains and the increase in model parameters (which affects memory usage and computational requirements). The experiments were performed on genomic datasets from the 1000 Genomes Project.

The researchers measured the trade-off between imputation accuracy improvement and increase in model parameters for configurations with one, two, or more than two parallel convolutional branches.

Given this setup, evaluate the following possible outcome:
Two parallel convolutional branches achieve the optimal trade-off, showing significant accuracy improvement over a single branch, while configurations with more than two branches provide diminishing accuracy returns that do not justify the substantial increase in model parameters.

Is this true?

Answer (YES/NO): YES